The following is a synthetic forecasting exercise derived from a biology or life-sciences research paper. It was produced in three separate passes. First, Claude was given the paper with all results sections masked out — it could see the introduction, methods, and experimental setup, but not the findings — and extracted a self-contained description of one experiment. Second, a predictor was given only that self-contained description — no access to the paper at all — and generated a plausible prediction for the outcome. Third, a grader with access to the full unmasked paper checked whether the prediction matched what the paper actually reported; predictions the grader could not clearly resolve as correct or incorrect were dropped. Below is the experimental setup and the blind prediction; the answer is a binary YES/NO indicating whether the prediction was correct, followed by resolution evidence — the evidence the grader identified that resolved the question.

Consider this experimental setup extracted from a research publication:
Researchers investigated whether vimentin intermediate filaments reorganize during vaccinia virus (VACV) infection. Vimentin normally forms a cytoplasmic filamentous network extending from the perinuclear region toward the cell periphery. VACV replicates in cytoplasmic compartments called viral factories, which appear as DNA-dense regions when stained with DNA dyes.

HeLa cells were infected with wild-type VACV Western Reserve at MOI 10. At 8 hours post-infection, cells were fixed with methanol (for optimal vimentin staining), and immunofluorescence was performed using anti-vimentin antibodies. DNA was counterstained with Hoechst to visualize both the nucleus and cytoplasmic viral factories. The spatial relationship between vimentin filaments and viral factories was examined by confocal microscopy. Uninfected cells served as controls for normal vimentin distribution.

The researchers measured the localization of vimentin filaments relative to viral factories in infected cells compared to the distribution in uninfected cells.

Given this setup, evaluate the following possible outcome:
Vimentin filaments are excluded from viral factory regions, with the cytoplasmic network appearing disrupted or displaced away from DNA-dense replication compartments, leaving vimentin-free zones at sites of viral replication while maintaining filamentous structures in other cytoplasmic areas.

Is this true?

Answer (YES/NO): NO